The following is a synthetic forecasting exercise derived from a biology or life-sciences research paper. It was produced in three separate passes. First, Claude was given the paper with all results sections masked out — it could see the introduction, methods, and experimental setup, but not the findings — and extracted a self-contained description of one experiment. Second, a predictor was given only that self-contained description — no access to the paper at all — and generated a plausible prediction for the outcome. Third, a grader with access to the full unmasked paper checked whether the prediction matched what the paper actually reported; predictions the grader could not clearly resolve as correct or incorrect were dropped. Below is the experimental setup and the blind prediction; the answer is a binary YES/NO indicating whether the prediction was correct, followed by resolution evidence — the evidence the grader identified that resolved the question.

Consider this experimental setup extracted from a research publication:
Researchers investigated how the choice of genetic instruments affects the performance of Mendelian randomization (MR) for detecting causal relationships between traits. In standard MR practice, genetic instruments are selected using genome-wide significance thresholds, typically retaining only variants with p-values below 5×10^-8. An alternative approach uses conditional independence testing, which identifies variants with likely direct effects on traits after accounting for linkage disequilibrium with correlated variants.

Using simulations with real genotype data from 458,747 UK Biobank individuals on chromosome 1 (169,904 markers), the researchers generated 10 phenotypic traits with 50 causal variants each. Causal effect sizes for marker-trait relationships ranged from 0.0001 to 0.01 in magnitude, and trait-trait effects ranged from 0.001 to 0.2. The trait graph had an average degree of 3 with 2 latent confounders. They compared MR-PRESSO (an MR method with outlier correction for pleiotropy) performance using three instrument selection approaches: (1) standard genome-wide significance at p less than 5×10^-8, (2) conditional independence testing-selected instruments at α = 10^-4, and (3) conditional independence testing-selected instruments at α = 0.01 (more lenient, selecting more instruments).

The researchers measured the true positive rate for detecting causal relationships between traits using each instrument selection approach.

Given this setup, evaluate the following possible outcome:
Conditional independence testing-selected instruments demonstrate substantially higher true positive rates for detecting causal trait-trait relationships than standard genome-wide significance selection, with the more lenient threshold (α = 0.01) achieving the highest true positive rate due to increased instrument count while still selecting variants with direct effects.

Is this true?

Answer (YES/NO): NO